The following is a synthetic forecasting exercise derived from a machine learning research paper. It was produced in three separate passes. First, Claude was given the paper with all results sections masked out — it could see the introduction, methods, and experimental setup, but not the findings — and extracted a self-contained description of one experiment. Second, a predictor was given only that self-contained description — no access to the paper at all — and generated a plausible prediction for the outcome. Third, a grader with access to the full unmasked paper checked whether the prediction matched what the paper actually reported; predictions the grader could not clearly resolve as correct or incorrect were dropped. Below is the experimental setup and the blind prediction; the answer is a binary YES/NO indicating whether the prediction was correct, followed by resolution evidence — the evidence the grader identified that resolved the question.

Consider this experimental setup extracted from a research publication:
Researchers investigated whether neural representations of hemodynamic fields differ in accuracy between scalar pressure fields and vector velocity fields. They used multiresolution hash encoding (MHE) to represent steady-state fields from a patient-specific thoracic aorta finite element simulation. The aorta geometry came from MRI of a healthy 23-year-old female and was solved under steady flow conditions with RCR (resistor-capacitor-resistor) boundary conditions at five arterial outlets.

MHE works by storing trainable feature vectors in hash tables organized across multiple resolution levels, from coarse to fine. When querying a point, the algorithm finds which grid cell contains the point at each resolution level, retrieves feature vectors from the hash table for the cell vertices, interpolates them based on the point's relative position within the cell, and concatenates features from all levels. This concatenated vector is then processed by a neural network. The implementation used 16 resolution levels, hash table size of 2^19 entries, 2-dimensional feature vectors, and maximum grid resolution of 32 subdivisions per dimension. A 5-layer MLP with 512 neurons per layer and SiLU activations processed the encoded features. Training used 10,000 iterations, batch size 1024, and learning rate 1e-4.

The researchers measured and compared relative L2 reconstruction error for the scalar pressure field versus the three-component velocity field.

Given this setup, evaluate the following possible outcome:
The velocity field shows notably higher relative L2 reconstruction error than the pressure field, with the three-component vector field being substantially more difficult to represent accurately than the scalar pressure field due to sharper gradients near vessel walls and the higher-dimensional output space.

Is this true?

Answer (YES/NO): YES